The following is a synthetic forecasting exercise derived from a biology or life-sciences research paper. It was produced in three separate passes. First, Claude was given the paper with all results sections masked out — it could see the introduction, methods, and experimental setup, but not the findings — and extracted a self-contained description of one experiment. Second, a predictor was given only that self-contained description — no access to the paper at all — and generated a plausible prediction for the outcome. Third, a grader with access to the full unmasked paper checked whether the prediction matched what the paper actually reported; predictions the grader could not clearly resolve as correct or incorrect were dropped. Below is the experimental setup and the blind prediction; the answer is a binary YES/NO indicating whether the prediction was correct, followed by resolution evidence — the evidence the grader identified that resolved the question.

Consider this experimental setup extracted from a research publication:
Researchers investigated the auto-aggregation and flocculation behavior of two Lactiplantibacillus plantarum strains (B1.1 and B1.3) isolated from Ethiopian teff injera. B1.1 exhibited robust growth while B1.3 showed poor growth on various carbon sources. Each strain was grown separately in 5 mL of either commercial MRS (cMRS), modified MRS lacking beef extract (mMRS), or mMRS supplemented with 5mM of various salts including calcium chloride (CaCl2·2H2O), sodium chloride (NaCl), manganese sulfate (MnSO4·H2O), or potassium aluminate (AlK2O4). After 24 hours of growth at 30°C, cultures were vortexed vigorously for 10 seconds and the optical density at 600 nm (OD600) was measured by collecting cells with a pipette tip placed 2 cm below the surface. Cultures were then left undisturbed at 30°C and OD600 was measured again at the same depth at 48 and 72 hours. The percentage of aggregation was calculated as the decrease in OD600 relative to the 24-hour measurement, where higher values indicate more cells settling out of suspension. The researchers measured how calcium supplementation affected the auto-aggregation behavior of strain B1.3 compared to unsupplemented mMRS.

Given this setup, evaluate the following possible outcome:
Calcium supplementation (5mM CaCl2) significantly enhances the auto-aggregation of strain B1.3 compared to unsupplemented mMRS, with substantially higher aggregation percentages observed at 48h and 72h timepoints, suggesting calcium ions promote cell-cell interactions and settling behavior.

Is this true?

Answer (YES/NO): NO